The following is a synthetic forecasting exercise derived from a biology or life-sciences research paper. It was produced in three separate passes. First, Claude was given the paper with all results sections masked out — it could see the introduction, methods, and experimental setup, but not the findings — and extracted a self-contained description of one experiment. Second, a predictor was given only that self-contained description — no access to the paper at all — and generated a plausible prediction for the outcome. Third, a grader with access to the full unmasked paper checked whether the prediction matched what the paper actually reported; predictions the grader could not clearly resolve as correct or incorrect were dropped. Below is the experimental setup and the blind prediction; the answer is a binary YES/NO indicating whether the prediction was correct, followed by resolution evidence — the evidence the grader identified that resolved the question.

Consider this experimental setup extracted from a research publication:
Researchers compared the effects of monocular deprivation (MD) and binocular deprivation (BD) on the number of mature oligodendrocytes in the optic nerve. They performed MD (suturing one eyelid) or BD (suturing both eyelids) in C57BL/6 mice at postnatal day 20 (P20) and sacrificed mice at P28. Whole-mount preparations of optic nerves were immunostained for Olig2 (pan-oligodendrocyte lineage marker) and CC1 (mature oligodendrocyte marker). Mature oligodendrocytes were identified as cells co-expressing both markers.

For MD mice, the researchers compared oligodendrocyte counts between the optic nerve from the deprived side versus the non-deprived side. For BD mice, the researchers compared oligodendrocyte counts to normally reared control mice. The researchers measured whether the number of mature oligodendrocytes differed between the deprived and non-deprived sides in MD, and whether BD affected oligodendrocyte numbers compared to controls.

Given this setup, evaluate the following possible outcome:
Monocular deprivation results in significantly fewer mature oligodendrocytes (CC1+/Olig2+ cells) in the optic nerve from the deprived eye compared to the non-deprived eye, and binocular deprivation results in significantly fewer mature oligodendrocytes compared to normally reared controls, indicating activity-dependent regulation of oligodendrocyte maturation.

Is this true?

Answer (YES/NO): NO